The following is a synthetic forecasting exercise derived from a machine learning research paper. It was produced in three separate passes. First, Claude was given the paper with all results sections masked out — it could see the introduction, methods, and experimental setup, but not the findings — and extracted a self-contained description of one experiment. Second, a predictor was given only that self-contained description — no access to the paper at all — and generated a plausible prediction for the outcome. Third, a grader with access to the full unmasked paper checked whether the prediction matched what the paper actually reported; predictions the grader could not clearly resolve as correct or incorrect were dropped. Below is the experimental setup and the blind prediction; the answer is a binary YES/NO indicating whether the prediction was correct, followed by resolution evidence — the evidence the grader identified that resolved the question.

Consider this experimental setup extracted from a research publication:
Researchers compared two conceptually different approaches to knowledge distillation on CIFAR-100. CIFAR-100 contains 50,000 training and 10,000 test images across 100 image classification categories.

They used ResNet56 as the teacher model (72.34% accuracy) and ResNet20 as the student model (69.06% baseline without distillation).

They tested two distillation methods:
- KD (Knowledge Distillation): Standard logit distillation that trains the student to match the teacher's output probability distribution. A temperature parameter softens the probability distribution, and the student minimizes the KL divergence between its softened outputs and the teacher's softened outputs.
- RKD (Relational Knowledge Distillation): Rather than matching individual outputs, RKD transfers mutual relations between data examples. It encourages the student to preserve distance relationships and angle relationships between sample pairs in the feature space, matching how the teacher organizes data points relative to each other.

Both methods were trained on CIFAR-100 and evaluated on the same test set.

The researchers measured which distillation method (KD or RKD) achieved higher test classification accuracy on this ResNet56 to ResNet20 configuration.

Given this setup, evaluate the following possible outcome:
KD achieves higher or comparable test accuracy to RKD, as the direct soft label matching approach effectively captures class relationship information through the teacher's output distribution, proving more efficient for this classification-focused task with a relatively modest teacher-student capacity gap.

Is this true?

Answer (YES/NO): YES